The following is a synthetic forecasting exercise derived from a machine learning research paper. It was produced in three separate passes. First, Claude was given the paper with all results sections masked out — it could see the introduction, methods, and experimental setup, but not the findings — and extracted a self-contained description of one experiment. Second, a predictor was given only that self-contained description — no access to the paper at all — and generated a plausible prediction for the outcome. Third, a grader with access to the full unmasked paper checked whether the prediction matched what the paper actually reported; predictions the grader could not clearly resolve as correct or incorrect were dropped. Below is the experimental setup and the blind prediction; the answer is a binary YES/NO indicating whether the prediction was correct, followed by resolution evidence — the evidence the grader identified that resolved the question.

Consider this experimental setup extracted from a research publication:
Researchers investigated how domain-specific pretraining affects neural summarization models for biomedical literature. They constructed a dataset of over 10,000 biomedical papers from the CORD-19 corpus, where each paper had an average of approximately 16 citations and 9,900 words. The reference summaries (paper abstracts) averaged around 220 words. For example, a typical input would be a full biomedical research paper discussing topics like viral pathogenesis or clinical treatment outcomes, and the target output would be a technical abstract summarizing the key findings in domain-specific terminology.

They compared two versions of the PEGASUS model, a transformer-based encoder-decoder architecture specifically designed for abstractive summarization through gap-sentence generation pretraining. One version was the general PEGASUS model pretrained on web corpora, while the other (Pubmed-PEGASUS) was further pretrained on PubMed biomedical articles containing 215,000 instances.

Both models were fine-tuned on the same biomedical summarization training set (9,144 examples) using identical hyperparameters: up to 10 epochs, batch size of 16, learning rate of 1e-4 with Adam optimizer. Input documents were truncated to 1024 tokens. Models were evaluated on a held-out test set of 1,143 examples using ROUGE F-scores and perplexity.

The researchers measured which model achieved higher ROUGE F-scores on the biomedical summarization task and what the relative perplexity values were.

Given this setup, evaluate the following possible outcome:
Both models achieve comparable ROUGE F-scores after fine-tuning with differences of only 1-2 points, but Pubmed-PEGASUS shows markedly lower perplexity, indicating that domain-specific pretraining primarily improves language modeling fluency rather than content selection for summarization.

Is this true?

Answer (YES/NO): NO